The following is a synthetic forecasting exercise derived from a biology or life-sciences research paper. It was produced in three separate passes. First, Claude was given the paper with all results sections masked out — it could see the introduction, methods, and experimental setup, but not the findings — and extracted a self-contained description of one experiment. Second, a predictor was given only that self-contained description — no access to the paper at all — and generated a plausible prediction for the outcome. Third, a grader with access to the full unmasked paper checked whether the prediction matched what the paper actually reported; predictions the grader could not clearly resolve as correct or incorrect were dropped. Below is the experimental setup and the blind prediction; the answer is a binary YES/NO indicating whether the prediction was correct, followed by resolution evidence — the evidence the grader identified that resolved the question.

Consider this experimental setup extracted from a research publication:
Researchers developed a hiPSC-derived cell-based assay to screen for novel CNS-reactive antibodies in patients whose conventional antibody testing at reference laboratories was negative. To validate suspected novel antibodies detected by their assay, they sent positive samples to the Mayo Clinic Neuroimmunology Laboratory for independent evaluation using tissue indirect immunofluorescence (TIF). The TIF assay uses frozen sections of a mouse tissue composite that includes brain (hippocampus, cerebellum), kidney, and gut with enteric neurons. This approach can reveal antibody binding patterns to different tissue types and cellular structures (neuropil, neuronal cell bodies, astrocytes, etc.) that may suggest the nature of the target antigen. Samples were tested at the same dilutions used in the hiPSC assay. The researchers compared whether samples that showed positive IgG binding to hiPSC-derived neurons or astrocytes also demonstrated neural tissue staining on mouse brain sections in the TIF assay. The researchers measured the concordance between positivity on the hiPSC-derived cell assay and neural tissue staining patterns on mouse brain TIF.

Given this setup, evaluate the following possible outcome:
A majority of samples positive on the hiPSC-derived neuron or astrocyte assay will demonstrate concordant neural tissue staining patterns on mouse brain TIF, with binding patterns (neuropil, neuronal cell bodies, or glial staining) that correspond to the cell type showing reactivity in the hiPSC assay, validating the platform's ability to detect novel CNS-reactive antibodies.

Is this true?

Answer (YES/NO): NO